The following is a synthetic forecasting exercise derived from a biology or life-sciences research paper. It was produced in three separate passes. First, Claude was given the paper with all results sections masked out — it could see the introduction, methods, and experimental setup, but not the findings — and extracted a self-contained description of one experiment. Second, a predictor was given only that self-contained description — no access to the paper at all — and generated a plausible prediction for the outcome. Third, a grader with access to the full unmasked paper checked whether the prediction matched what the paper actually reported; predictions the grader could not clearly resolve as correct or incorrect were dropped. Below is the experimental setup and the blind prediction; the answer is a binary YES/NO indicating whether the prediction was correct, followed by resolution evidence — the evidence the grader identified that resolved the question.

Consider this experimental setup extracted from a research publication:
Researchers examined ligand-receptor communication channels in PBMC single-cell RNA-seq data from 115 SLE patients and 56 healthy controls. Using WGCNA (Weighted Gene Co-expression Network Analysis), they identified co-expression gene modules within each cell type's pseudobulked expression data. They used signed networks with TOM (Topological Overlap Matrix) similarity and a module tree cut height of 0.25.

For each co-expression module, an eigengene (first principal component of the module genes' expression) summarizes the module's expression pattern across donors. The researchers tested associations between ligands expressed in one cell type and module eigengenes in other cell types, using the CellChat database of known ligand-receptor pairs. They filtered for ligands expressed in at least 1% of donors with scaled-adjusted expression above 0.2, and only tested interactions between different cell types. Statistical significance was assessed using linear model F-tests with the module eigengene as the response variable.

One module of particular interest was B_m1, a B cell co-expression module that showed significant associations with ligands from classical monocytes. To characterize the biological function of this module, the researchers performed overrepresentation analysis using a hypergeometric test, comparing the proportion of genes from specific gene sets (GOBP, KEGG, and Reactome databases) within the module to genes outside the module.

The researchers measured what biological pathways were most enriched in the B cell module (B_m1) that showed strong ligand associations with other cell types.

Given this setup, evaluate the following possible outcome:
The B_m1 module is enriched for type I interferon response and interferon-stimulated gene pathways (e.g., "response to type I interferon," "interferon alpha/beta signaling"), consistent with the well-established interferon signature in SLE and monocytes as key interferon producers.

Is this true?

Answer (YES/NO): NO